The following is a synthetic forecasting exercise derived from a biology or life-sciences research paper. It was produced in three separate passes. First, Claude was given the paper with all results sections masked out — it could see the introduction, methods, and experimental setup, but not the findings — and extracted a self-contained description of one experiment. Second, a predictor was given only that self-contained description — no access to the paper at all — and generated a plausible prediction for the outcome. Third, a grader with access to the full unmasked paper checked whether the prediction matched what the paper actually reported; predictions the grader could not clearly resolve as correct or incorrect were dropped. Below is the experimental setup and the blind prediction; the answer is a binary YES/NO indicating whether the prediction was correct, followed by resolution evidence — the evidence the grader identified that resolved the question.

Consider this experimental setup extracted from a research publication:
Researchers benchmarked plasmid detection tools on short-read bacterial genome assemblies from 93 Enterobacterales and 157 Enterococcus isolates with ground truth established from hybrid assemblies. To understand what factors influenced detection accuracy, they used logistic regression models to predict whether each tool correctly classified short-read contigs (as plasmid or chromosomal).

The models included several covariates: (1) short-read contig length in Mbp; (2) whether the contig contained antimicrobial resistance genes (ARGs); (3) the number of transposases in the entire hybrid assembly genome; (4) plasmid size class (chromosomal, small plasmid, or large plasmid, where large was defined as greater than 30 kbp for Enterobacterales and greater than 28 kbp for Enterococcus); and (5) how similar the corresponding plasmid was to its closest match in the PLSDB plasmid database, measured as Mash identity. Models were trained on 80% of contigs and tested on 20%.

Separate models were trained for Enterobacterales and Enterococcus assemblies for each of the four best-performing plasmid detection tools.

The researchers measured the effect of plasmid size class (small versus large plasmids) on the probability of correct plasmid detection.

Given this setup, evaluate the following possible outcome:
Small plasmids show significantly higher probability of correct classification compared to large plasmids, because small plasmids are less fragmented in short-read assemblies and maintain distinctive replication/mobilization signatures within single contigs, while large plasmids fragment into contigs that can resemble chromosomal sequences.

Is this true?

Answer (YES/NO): NO